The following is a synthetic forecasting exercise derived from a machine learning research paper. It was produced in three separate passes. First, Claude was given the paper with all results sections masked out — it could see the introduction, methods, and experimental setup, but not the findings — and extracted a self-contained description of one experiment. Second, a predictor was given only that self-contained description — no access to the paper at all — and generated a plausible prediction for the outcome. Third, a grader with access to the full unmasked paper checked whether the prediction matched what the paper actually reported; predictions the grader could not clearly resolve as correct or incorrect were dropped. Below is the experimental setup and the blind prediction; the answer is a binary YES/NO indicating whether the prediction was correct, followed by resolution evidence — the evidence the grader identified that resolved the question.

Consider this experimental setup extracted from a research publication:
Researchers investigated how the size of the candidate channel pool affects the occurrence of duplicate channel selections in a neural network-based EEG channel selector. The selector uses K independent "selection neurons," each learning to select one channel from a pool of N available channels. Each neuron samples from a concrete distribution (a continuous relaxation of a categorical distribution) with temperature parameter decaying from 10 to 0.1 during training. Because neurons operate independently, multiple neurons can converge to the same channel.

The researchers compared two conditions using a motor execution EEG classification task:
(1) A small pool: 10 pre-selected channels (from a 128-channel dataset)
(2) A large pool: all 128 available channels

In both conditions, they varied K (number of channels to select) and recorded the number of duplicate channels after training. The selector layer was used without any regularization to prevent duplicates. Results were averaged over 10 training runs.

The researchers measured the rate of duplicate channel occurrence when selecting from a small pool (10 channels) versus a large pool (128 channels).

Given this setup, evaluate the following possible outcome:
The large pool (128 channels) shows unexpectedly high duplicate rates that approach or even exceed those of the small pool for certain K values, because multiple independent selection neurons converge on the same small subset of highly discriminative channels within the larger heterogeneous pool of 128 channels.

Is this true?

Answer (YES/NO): NO